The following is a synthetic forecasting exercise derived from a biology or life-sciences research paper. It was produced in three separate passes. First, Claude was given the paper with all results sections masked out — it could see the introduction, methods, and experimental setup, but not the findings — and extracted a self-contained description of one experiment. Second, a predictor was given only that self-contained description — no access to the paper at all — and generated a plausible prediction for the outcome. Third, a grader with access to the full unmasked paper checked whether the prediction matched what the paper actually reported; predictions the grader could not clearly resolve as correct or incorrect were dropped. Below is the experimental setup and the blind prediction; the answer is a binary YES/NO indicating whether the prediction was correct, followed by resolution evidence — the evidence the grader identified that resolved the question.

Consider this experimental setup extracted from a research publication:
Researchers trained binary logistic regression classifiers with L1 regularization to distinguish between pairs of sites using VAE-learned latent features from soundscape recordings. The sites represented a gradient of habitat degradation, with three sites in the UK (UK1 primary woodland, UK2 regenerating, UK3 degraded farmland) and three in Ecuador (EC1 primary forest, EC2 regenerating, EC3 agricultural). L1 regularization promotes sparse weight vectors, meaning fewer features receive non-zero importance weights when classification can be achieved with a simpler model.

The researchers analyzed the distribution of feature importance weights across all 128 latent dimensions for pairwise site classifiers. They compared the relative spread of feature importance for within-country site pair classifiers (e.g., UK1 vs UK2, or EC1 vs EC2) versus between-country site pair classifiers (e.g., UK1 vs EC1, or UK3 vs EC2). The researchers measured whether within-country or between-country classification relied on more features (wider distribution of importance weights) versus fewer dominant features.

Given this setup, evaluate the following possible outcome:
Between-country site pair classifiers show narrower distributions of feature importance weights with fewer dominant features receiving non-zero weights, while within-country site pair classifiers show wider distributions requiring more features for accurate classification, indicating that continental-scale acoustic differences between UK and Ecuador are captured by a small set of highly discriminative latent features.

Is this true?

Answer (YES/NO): YES